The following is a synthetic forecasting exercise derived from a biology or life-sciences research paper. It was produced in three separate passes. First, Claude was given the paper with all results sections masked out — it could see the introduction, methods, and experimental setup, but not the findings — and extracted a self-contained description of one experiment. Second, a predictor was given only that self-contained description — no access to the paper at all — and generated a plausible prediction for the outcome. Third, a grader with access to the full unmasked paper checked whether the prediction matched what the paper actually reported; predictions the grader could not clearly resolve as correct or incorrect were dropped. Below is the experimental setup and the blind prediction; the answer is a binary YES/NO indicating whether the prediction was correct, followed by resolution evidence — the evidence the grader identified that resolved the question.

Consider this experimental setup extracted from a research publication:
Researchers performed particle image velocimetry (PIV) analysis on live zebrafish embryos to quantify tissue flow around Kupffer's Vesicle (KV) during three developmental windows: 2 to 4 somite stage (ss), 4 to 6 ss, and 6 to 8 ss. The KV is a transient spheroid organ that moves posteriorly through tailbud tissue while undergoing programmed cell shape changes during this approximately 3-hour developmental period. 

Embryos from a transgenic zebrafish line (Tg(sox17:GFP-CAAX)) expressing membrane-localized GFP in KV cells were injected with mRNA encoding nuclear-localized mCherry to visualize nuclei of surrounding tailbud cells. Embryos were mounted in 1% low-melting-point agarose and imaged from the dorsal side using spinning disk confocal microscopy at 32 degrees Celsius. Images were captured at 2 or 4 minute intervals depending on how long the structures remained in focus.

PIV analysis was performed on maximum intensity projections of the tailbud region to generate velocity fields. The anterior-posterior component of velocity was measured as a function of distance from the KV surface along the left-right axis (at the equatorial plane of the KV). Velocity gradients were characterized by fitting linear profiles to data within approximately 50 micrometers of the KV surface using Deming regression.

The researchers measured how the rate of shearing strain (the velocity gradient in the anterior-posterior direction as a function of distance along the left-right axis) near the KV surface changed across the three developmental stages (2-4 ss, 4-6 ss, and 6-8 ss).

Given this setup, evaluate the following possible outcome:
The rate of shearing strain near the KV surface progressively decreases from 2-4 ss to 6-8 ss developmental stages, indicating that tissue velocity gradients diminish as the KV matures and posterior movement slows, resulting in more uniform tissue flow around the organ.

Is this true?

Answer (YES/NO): NO